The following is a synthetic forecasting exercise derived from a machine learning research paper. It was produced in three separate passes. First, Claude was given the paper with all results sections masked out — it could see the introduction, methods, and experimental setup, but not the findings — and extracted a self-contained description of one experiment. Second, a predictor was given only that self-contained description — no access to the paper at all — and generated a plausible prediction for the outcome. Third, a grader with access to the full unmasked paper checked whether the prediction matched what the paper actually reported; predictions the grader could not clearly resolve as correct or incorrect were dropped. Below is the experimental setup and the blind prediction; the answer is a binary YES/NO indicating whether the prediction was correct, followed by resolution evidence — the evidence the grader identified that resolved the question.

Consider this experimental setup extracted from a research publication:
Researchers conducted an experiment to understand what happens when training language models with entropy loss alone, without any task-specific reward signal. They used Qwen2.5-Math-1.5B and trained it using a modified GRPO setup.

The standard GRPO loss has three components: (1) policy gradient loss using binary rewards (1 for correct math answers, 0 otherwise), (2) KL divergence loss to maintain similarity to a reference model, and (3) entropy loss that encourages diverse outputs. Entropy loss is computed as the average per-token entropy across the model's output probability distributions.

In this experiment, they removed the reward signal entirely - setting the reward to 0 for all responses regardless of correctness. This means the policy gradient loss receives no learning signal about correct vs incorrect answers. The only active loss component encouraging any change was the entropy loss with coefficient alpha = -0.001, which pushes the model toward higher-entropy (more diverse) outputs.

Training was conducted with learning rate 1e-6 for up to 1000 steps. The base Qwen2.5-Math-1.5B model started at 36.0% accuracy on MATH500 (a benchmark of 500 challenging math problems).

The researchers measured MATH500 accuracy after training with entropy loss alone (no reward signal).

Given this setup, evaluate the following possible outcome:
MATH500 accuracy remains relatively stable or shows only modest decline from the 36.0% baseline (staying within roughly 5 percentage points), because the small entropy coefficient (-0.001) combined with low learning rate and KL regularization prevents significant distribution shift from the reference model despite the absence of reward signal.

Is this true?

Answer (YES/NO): NO